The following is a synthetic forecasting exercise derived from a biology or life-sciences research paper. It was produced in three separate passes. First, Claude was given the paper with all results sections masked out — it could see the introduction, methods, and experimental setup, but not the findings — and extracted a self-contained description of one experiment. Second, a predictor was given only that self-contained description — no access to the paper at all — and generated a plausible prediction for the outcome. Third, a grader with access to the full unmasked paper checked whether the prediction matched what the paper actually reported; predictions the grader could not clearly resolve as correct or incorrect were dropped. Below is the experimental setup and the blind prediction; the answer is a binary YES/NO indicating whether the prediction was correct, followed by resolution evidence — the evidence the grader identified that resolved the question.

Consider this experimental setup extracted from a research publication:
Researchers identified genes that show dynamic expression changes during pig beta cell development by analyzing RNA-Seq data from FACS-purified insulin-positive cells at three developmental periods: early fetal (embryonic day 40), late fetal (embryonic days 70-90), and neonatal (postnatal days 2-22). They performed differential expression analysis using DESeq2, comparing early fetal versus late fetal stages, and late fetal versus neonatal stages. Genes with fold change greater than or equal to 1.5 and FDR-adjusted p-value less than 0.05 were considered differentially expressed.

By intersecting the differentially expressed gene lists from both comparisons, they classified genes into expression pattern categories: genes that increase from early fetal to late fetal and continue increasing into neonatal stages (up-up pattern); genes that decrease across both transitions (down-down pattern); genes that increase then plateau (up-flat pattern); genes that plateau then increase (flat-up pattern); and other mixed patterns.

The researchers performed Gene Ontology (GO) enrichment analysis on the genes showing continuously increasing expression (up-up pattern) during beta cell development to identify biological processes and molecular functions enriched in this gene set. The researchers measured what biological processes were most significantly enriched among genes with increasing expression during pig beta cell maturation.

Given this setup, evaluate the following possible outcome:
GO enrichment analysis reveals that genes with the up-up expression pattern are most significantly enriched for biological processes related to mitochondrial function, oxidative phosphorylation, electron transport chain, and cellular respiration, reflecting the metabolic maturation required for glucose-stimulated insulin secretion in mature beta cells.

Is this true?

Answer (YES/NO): NO